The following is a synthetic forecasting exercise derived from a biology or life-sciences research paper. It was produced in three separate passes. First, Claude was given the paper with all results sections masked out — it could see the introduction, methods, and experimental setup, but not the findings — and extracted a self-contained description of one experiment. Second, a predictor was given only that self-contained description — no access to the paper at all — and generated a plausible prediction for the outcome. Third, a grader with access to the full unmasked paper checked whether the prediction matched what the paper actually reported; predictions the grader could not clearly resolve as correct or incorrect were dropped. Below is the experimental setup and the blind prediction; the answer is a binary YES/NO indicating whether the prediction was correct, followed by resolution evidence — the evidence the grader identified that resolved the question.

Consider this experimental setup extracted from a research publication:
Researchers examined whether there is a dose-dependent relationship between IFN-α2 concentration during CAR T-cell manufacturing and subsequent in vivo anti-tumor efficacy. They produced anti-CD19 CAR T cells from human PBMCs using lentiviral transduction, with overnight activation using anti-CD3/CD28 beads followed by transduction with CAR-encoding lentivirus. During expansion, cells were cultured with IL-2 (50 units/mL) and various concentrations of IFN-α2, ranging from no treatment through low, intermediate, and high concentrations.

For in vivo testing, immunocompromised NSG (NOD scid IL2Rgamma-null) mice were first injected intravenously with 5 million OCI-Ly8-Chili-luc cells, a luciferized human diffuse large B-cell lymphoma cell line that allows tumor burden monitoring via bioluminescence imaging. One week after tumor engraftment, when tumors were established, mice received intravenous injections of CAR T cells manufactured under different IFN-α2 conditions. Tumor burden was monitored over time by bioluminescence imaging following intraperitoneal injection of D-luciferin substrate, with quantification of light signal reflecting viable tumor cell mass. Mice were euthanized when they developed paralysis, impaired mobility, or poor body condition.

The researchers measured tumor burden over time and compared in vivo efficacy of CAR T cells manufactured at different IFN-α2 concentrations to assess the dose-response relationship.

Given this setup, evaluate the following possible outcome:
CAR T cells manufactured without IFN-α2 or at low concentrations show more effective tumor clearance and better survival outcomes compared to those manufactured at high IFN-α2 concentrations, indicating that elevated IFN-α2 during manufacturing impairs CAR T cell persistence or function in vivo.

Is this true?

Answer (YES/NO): NO